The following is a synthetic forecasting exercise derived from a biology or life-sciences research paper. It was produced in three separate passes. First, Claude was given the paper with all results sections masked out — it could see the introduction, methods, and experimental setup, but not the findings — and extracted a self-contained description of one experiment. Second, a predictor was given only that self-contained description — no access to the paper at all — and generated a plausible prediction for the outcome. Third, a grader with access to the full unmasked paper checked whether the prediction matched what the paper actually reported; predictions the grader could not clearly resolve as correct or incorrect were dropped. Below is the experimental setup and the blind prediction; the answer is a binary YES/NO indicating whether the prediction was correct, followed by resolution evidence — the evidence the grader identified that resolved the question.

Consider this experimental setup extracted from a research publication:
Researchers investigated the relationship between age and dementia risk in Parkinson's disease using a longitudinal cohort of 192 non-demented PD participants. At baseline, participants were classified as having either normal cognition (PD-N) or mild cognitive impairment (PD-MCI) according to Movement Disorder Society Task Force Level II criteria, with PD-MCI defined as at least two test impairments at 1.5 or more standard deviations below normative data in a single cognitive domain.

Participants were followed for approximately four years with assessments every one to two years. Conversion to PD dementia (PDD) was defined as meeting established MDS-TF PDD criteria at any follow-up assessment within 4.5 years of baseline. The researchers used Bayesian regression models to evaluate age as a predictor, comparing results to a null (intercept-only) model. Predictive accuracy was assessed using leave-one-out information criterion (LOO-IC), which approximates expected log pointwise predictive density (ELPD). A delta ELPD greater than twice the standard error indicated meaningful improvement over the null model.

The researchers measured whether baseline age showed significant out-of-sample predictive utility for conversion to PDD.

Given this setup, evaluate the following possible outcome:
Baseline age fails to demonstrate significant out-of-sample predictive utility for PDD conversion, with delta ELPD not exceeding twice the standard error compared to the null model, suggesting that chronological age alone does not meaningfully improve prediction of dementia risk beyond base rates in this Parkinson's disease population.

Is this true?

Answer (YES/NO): NO